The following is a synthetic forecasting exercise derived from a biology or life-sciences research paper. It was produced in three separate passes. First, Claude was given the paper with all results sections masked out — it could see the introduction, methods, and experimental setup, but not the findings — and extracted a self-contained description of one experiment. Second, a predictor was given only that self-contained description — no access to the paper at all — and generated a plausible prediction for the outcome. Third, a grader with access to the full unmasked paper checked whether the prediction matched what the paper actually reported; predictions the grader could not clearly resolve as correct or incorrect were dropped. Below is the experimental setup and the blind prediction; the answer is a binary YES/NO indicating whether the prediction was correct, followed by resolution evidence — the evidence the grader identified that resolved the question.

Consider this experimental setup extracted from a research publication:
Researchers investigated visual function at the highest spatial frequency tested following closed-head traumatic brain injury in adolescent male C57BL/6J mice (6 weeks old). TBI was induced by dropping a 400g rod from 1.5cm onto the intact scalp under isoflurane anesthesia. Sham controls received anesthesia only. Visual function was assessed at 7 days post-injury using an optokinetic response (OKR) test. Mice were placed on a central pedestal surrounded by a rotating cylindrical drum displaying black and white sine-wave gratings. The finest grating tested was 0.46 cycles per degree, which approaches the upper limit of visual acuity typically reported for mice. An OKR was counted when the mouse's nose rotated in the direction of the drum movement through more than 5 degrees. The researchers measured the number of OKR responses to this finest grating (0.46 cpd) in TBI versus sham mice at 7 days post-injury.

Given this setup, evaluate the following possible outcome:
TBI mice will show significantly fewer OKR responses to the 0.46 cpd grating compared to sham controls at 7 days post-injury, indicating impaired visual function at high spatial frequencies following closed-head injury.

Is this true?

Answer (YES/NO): YES